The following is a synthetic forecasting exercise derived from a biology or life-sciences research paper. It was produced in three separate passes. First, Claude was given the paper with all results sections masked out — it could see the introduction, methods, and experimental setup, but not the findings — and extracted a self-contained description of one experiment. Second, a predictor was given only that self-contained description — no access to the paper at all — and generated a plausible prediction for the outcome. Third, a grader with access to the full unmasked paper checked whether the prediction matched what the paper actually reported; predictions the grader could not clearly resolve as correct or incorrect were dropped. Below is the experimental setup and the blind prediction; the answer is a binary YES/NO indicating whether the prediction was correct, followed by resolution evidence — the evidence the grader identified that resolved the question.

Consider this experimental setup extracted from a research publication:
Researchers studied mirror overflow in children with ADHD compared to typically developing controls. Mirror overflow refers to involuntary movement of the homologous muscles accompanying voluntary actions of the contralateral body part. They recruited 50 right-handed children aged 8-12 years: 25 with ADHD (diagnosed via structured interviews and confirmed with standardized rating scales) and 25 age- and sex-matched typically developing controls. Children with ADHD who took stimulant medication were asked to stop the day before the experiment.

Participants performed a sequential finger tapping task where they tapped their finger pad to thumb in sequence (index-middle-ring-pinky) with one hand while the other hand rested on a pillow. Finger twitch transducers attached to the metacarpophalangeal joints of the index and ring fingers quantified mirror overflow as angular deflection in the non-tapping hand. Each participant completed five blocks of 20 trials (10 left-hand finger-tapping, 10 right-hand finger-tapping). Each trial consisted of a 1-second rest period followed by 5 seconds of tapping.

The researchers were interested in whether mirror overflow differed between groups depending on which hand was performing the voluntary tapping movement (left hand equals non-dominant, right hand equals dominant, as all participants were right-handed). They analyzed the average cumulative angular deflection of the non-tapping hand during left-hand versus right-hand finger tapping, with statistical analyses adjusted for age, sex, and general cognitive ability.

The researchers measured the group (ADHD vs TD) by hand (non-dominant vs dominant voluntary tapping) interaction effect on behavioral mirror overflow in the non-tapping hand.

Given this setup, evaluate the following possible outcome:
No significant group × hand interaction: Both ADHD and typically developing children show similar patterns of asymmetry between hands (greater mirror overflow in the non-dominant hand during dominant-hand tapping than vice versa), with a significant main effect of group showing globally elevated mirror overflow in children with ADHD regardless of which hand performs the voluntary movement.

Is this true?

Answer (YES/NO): NO